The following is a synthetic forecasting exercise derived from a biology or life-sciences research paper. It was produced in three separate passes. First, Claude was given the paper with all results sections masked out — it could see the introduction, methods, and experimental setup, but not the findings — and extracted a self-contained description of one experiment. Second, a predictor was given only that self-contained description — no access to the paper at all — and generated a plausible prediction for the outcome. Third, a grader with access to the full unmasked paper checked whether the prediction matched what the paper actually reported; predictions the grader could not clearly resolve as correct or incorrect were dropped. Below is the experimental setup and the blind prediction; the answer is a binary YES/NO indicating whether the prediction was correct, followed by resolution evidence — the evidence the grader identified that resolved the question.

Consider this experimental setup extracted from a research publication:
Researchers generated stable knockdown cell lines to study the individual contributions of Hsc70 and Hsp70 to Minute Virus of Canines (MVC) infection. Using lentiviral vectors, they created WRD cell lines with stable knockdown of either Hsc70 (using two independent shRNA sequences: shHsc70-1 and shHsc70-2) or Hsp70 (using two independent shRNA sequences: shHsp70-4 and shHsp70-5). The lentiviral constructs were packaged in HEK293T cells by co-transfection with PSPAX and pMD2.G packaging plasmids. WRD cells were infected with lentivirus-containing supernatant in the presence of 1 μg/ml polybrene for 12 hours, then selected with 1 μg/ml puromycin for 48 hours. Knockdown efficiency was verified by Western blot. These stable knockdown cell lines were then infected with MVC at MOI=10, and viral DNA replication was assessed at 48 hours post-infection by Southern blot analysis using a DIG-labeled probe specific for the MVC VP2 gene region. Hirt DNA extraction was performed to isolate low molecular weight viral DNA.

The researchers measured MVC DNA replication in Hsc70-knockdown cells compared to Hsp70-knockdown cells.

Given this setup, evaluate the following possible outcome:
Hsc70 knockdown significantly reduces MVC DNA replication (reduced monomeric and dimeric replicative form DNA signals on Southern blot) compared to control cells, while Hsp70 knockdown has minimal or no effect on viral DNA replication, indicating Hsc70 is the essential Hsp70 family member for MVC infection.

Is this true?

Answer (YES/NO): NO